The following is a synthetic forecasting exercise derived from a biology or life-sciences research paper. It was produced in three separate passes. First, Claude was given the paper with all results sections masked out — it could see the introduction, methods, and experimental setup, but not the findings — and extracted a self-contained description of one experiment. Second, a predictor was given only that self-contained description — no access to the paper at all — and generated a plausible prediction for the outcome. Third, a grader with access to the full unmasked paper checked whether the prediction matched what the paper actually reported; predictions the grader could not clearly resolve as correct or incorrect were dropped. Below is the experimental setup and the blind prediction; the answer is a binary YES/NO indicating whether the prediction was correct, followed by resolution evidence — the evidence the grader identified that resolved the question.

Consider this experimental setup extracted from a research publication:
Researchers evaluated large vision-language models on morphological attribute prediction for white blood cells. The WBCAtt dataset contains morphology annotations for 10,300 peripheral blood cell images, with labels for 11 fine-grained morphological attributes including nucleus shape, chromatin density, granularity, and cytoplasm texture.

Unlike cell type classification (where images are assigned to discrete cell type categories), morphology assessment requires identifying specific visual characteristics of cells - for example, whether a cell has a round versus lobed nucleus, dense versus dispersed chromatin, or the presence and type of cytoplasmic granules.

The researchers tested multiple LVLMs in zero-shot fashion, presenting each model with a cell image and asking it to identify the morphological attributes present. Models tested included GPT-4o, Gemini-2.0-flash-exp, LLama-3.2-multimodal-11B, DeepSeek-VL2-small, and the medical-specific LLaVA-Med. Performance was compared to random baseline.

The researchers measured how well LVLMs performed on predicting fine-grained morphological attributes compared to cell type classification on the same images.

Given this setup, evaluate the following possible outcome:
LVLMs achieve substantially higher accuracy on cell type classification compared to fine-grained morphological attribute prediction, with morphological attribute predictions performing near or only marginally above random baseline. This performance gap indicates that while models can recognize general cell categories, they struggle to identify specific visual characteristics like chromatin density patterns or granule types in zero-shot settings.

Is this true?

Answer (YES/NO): NO